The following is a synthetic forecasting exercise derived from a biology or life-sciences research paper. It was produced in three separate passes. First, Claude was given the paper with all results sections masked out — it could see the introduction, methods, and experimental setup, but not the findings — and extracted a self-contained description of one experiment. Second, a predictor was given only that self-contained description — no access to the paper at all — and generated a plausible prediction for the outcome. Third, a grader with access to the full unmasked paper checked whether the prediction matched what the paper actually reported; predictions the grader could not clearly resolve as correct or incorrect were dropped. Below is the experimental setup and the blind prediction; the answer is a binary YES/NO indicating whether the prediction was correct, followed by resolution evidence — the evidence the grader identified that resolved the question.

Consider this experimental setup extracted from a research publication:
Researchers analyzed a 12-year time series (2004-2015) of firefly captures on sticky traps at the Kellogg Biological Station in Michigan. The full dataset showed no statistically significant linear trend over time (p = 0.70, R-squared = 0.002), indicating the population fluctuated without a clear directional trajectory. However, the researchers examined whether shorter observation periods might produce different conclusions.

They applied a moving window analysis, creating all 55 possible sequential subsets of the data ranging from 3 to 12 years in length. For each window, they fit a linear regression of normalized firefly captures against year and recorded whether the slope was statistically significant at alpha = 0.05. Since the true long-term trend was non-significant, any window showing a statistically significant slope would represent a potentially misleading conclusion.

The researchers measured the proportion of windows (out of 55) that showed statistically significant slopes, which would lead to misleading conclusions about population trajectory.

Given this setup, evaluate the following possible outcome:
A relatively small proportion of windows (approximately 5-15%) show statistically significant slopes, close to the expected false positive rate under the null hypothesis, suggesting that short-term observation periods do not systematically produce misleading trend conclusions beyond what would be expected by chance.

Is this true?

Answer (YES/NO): NO